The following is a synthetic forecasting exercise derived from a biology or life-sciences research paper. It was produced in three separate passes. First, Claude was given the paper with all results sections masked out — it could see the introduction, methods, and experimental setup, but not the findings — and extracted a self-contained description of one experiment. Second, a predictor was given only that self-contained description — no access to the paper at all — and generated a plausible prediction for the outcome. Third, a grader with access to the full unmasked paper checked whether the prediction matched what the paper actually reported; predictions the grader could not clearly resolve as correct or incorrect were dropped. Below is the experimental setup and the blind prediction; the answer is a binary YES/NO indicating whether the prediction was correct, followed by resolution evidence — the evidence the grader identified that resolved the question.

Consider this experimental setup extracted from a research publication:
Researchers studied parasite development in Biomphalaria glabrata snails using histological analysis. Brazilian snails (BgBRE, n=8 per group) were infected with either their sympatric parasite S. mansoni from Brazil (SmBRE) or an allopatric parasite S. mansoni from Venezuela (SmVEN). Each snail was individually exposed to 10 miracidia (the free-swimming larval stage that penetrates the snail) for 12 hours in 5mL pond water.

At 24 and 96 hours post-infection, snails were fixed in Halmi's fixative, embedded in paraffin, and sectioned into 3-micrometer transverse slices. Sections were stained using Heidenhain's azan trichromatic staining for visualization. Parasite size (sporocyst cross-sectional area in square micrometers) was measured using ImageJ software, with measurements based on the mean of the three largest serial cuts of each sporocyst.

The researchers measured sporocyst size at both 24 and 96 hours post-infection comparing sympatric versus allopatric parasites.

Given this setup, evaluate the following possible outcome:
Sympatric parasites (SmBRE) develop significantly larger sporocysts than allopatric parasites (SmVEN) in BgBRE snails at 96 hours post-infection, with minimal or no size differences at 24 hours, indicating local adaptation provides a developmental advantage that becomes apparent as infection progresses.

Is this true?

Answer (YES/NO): NO